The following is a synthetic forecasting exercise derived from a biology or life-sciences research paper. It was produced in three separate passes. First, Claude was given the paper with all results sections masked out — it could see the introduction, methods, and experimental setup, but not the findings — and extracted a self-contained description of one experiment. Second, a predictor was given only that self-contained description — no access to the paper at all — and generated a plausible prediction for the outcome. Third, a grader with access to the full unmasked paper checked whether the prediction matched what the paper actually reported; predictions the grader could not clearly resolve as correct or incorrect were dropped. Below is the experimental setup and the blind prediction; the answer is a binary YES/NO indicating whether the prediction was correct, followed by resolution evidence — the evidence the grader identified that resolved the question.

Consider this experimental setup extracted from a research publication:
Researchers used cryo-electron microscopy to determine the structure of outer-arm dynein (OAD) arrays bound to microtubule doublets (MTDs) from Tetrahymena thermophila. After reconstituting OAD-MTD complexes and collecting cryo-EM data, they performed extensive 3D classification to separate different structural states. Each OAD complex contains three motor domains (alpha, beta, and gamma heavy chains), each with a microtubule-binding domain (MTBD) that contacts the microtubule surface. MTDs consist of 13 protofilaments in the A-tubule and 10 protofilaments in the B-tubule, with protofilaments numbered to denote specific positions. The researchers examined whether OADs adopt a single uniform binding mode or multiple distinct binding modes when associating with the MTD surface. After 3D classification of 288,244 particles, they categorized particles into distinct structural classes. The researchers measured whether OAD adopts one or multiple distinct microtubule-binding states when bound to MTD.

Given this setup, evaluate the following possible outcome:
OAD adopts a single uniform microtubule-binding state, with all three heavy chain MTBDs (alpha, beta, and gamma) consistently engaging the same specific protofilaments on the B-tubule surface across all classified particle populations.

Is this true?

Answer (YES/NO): NO